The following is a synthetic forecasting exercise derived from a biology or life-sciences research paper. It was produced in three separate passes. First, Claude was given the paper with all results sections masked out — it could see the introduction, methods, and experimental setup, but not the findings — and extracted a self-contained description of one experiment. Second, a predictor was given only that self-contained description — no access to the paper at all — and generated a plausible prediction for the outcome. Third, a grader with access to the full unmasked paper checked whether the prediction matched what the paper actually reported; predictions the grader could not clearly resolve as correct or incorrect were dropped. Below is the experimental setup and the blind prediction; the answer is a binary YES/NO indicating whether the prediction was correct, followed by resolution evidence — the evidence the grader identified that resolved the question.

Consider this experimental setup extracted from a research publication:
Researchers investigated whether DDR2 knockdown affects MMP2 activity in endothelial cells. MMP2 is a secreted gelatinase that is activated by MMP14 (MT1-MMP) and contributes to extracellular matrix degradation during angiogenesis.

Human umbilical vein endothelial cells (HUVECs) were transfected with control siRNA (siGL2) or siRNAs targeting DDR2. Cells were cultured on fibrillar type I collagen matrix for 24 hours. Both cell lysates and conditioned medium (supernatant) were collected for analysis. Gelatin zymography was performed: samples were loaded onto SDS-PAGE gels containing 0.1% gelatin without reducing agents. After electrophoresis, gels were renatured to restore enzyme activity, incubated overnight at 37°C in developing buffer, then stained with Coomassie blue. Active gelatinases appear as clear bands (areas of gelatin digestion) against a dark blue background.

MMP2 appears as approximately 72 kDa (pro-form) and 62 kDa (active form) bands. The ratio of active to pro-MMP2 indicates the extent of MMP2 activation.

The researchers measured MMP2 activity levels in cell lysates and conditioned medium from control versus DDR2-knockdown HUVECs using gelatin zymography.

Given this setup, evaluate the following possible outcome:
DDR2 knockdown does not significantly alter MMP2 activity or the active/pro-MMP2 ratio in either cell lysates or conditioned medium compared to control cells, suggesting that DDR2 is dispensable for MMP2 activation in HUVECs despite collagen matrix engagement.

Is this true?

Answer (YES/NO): NO